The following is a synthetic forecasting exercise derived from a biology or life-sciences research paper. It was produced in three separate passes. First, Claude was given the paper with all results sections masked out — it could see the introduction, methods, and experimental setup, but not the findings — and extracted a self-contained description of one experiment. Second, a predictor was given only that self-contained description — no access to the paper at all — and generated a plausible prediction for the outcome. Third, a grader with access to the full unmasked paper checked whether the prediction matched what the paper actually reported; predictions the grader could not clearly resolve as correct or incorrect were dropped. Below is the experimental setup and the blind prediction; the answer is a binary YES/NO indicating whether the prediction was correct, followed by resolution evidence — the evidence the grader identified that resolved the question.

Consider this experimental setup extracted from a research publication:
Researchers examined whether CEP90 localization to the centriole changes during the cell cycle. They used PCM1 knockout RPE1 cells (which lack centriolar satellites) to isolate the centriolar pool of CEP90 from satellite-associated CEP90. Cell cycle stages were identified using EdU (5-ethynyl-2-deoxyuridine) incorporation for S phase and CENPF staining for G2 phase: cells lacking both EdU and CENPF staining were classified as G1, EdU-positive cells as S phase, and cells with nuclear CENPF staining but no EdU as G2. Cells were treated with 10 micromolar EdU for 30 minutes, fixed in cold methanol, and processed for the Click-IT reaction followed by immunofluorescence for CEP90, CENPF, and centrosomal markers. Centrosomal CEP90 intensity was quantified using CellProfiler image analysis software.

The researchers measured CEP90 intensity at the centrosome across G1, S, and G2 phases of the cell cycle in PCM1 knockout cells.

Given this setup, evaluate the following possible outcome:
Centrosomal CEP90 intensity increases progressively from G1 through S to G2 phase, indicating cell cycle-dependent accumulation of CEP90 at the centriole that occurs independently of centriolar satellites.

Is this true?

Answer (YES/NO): NO